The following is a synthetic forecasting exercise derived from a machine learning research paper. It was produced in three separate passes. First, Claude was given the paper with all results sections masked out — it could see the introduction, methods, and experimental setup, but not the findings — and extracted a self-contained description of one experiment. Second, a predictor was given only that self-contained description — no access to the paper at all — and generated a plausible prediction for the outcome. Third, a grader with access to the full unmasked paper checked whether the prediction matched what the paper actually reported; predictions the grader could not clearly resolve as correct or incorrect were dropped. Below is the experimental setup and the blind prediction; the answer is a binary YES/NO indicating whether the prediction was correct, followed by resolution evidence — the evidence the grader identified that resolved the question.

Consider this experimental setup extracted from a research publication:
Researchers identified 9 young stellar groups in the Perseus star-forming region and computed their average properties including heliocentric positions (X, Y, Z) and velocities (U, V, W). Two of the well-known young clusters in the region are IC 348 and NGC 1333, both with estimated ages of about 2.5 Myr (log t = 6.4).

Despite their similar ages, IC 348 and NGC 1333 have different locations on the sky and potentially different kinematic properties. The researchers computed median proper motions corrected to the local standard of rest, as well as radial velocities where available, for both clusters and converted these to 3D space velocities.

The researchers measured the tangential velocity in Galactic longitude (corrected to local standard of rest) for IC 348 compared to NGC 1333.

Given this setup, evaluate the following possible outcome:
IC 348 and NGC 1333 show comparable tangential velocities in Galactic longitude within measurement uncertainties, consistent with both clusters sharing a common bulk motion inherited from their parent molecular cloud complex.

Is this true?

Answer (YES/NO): NO